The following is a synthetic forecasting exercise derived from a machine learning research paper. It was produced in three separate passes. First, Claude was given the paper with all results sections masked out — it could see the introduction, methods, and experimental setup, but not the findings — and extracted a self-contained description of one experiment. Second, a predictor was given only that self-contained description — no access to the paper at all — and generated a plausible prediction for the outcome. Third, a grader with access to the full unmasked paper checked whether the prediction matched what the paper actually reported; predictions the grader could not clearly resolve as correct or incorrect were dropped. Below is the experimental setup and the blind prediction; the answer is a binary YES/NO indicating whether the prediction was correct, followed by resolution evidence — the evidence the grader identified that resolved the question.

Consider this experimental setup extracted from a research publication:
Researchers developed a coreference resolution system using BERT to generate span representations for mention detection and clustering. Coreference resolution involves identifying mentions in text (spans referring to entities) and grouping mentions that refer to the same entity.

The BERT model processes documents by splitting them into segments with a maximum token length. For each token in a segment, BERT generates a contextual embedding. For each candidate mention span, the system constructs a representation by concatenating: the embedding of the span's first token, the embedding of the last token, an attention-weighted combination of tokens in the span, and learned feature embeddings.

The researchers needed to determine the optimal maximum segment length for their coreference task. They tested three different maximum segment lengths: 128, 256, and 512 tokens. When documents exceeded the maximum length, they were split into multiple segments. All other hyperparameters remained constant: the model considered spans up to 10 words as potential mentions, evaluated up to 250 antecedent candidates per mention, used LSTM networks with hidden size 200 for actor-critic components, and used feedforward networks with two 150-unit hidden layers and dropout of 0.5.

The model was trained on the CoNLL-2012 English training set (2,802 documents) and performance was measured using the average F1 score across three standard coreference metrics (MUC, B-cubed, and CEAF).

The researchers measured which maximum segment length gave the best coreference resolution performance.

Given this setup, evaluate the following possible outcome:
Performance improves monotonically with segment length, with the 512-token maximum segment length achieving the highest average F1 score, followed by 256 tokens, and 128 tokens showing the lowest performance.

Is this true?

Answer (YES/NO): NO